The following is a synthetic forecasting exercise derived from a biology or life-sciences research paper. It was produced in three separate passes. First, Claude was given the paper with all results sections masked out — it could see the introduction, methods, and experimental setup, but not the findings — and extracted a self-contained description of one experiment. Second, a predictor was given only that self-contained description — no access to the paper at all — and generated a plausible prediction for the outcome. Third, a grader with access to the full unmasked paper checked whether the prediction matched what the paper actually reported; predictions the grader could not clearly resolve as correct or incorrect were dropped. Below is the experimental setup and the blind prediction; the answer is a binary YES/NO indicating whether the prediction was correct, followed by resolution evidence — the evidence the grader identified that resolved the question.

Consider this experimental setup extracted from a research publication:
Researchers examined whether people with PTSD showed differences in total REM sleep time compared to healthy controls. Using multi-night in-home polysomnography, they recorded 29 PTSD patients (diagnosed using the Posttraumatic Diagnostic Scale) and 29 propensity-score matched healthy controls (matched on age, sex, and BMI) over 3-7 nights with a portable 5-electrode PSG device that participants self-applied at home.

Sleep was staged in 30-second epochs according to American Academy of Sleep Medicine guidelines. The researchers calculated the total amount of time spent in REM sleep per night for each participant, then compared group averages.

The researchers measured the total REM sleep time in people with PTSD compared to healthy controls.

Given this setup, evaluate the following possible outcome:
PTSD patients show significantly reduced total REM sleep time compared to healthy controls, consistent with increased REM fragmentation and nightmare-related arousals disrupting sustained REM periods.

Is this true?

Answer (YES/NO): YES